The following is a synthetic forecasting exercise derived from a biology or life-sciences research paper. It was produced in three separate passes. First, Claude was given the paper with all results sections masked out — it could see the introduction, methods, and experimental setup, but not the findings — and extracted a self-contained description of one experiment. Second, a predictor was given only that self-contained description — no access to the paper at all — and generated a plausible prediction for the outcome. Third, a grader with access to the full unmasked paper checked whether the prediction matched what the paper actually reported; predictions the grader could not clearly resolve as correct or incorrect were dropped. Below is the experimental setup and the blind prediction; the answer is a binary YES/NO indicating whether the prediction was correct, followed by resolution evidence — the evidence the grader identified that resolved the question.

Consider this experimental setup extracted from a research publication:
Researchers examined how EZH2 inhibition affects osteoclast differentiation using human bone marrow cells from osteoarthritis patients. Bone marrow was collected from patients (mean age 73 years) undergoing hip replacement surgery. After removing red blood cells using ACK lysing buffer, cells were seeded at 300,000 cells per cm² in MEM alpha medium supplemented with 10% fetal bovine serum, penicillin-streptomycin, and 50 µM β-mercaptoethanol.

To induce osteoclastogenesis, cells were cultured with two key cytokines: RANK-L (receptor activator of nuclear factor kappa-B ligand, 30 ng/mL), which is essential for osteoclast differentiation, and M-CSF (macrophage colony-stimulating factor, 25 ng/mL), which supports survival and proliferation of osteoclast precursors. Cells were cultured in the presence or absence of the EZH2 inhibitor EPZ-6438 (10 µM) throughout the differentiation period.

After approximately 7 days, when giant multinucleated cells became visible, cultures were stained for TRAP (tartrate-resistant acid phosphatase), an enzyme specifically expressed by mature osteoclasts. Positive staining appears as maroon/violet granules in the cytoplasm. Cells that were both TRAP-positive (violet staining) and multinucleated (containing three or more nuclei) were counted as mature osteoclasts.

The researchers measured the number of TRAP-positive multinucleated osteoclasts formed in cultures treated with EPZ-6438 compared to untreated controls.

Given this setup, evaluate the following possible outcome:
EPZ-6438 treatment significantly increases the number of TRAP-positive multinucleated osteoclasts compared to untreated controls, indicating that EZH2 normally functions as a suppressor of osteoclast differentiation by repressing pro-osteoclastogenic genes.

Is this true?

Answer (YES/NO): NO